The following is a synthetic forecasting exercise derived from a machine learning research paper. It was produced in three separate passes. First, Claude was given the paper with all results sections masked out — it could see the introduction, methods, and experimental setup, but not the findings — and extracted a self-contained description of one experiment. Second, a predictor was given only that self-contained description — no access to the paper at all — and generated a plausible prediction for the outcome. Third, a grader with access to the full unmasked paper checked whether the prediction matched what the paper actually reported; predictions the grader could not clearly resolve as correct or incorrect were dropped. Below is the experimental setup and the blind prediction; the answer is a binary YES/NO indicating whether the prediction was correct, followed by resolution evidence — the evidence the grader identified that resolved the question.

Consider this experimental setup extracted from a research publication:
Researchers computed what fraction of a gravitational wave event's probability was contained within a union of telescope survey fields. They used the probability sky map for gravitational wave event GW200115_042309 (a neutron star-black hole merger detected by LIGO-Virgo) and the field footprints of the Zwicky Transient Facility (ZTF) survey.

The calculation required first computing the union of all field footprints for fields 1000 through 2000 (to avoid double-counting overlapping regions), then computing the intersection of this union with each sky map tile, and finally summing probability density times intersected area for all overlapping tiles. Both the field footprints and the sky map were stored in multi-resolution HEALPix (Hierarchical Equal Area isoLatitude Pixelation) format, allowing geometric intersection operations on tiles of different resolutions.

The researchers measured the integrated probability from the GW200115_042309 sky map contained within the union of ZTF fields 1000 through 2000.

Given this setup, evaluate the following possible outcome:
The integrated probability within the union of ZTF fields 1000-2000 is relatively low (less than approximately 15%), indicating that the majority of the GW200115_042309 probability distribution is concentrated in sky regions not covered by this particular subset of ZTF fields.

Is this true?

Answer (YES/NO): NO